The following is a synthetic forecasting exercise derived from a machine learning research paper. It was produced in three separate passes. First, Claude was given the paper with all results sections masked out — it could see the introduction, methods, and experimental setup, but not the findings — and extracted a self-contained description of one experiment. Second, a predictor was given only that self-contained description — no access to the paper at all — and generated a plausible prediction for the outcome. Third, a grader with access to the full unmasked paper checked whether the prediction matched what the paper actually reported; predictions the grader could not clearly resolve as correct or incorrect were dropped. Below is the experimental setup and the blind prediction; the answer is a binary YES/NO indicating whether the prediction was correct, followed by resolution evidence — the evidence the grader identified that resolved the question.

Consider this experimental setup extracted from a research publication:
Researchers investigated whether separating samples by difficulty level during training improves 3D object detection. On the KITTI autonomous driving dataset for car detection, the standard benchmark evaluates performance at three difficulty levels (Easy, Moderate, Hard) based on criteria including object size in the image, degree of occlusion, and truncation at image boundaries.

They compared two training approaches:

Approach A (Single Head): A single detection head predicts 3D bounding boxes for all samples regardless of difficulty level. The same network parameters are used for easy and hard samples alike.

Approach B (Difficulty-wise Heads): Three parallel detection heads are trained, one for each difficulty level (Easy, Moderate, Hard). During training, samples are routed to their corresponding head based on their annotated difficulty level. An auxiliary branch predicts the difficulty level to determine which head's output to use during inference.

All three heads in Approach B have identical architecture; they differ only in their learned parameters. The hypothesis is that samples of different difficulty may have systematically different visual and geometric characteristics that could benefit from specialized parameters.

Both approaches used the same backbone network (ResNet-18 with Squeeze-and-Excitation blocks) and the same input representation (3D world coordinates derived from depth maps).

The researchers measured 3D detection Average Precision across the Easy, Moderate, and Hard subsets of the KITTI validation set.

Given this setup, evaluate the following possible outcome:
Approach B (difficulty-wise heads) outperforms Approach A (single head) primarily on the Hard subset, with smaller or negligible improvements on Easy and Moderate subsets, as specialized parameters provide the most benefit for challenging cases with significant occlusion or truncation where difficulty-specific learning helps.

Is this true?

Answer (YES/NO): NO